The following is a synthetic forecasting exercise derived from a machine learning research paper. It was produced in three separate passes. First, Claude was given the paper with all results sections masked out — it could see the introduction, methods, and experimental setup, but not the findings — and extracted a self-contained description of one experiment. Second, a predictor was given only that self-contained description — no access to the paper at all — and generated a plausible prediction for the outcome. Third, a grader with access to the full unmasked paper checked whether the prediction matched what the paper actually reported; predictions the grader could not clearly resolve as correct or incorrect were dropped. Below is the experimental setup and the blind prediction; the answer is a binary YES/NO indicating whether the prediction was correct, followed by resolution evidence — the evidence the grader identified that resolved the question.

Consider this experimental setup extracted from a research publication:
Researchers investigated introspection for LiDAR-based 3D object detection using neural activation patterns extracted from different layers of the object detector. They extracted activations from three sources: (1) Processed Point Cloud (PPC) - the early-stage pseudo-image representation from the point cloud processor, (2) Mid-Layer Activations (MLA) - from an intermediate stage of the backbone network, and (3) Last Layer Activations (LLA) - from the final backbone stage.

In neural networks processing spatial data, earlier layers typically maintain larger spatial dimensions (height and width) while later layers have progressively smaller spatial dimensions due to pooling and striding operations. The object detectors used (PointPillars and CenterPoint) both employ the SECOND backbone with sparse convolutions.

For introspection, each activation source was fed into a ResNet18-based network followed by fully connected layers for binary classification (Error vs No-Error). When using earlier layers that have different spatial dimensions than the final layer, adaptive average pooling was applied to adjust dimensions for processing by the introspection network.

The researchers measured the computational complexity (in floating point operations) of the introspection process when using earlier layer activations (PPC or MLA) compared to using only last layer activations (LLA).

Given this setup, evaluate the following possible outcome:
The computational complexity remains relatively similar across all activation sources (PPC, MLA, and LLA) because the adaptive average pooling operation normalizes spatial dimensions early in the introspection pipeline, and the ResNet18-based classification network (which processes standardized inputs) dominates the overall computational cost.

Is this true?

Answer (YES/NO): NO